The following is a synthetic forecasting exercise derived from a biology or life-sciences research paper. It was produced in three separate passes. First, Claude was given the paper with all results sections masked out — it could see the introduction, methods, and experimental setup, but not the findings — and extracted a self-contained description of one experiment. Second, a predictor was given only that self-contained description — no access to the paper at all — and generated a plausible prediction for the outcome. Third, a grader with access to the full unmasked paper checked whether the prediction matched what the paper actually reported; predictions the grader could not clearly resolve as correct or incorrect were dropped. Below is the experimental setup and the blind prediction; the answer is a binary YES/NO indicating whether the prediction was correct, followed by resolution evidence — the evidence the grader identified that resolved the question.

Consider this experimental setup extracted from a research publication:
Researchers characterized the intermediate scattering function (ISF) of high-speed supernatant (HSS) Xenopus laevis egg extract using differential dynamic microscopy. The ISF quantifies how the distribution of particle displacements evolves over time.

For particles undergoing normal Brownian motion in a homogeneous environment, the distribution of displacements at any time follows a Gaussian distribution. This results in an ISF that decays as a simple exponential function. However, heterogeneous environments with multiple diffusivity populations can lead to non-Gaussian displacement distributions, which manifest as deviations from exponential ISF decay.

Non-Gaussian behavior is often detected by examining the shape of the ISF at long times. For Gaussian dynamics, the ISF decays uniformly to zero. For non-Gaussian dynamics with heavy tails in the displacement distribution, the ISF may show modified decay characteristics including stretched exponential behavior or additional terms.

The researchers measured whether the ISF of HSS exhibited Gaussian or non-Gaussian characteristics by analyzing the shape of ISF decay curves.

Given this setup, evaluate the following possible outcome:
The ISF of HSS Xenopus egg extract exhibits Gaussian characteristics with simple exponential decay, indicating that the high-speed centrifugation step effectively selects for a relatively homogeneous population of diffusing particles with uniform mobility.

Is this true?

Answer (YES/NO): NO